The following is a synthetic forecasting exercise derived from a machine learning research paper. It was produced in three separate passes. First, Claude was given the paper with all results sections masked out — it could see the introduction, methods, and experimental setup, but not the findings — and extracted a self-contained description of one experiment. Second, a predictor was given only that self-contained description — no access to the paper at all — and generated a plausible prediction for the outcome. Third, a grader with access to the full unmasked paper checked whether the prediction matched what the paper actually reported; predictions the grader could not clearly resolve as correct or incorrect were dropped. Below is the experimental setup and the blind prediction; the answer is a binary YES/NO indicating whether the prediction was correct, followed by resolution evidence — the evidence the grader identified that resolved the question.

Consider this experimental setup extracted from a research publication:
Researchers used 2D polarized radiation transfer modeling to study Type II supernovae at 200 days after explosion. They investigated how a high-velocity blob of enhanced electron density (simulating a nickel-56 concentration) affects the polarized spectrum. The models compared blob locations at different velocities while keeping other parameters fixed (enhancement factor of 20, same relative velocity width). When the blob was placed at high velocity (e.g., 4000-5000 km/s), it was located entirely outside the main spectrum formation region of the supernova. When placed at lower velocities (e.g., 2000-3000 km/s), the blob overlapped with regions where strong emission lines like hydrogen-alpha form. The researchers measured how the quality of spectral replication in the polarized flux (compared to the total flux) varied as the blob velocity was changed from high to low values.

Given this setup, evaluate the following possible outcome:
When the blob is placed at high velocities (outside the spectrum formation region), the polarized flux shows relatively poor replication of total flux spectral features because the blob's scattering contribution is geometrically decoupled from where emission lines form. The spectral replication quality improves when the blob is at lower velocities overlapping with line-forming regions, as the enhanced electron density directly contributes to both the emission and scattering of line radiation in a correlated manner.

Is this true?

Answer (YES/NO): NO